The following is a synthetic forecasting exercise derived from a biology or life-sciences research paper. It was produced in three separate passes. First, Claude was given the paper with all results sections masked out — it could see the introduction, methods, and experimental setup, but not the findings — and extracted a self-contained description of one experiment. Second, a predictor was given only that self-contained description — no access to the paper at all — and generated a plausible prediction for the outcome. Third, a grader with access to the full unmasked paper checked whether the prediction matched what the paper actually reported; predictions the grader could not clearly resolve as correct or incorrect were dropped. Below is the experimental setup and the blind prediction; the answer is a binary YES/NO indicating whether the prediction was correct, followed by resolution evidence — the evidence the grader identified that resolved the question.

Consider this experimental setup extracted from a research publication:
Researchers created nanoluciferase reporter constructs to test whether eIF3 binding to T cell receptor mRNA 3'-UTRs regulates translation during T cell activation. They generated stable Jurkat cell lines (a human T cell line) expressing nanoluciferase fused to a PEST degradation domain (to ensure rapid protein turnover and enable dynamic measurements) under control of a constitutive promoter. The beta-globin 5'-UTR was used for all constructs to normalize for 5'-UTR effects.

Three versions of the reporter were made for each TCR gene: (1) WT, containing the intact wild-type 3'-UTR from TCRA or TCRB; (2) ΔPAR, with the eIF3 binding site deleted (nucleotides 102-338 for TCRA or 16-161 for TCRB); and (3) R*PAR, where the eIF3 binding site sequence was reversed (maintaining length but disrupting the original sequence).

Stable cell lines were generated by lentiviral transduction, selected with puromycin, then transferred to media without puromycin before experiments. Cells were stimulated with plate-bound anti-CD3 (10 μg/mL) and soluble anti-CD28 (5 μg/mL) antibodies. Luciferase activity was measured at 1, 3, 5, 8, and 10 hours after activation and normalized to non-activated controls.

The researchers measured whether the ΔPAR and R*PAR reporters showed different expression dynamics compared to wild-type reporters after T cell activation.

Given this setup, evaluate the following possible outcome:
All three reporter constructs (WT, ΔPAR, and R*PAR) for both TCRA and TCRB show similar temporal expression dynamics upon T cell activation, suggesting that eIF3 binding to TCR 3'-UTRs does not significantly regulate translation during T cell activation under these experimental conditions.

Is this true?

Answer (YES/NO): NO